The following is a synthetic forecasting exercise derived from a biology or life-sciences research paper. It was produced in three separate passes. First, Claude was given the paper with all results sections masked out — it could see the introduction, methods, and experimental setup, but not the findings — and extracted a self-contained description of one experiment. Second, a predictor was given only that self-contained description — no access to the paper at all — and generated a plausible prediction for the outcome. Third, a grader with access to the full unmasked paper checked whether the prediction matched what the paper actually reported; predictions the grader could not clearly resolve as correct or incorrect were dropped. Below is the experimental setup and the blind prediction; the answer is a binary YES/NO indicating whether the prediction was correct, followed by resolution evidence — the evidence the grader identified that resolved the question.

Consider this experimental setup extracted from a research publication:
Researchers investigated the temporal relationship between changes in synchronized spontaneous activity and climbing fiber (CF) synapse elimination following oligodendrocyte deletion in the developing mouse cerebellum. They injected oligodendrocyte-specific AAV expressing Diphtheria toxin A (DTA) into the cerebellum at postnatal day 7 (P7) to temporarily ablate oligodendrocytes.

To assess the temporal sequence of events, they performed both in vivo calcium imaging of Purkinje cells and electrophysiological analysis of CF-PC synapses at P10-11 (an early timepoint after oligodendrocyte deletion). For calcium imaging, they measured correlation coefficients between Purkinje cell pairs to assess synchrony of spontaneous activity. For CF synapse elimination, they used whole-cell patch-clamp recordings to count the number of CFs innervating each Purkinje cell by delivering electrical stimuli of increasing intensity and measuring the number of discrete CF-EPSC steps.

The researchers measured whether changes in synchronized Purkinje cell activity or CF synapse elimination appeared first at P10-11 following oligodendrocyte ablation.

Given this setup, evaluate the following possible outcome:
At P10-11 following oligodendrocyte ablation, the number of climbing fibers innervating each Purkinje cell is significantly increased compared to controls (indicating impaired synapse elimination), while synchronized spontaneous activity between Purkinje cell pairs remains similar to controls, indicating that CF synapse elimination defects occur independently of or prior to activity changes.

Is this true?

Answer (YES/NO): NO